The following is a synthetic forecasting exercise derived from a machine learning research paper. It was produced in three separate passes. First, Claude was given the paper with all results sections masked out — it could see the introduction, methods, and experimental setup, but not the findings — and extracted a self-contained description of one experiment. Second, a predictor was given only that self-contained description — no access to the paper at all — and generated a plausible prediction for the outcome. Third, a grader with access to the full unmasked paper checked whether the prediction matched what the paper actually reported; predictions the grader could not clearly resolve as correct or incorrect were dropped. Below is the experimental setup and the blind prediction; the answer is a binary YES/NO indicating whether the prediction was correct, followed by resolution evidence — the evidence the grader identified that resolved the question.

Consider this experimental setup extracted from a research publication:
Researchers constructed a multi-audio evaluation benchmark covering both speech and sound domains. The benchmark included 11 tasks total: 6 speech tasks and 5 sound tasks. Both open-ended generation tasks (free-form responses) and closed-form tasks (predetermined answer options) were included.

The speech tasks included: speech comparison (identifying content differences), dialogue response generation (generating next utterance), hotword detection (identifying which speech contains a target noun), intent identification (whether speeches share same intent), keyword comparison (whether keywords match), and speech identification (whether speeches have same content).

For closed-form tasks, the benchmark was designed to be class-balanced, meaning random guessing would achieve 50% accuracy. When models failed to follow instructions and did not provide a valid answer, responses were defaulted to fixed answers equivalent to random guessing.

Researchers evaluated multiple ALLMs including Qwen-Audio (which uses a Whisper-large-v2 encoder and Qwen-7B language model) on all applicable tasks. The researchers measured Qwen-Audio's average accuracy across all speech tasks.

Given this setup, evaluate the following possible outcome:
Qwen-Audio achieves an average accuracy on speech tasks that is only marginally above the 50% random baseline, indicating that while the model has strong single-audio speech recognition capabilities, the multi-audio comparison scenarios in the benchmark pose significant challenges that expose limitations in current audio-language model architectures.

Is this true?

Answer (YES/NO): NO